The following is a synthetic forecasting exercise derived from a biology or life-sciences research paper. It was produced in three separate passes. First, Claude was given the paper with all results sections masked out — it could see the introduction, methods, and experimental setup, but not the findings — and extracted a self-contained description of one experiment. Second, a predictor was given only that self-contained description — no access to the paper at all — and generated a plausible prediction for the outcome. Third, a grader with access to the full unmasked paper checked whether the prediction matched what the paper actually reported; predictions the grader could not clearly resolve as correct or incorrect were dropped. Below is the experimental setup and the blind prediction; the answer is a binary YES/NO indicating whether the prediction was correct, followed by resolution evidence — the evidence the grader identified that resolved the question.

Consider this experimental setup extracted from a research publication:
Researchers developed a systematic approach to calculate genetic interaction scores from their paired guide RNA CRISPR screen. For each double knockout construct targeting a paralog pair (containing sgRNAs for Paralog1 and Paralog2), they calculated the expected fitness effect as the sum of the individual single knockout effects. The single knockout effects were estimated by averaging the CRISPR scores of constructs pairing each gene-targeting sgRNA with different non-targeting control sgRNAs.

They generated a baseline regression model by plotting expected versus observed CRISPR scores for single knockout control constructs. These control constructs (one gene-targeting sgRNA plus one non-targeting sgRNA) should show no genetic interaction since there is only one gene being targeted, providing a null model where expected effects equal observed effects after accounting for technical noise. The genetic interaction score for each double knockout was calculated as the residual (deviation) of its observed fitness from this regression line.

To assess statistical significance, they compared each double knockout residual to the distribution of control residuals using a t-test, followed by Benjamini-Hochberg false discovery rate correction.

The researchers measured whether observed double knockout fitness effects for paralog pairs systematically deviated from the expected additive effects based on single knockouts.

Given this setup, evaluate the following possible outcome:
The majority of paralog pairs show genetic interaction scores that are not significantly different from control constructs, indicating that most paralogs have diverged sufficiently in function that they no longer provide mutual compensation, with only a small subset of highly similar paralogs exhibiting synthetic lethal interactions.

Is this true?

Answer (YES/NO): NO